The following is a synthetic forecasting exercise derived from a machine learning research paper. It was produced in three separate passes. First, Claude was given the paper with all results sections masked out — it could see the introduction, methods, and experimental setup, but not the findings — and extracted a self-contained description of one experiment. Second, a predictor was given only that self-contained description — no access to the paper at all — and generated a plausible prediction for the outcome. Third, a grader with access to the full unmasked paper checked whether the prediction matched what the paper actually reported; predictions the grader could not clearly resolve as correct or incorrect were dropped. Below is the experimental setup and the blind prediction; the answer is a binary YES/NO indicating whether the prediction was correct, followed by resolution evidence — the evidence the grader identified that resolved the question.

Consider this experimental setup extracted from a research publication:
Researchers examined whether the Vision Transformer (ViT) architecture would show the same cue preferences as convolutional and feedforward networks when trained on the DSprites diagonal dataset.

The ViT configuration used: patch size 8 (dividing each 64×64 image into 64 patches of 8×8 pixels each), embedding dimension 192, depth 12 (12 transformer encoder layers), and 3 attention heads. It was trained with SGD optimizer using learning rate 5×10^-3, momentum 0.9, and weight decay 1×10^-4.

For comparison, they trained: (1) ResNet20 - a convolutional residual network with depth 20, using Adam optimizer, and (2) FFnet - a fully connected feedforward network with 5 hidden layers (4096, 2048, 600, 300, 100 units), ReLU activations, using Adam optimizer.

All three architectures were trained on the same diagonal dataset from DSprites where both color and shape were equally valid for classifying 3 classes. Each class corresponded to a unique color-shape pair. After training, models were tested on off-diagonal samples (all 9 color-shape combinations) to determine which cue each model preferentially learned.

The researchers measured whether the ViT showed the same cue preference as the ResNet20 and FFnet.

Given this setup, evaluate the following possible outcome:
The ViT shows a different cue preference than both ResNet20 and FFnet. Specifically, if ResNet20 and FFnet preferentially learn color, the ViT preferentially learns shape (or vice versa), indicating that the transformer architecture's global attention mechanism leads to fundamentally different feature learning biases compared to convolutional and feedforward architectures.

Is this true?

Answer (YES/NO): NO